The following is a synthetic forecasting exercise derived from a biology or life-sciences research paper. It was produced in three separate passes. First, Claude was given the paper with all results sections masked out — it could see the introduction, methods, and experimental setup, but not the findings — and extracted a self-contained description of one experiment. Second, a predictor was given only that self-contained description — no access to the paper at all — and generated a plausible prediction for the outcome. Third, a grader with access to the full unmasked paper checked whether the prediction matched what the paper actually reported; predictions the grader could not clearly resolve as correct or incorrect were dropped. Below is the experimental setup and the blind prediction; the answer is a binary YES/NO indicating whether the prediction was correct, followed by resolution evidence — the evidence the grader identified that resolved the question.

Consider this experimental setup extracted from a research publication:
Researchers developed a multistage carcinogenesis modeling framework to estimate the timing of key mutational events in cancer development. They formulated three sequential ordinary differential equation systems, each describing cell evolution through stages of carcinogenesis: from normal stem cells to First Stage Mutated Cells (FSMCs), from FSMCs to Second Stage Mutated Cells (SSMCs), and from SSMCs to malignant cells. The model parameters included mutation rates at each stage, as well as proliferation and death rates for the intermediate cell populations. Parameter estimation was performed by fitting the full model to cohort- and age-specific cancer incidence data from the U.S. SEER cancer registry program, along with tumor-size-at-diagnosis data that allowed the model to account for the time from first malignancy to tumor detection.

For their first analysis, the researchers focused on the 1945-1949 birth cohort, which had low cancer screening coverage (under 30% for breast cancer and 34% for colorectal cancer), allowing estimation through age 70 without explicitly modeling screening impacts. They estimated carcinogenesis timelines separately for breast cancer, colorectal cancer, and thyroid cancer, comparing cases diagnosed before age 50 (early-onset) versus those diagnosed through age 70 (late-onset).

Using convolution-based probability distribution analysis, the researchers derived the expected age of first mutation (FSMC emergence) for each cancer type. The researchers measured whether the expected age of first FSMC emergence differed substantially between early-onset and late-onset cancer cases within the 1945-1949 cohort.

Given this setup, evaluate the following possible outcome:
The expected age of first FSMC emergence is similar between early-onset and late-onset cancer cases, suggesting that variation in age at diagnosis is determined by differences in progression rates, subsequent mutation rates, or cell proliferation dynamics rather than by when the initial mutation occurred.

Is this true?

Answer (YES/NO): YES